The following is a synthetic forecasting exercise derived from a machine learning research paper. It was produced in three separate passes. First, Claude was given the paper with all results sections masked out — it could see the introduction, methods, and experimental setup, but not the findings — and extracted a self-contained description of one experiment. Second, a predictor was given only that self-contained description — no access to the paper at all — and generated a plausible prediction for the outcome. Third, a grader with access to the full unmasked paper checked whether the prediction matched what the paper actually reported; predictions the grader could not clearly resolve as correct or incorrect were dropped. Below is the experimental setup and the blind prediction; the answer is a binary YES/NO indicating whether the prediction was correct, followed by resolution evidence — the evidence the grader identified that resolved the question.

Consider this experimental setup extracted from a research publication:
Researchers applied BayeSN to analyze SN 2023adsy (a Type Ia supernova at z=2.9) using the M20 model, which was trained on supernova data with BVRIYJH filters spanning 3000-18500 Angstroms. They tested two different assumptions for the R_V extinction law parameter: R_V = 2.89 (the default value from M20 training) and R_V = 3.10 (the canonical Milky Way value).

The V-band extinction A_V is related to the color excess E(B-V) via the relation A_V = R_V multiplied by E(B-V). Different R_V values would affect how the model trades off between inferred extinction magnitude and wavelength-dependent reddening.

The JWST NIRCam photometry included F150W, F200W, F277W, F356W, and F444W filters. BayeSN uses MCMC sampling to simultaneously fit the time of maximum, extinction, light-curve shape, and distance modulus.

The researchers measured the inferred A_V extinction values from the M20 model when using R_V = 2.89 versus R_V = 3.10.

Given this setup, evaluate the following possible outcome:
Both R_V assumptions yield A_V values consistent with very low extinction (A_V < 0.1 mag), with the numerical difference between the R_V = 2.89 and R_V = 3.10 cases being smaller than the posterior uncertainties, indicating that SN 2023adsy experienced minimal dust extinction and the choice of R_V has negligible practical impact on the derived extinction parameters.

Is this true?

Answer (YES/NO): NO